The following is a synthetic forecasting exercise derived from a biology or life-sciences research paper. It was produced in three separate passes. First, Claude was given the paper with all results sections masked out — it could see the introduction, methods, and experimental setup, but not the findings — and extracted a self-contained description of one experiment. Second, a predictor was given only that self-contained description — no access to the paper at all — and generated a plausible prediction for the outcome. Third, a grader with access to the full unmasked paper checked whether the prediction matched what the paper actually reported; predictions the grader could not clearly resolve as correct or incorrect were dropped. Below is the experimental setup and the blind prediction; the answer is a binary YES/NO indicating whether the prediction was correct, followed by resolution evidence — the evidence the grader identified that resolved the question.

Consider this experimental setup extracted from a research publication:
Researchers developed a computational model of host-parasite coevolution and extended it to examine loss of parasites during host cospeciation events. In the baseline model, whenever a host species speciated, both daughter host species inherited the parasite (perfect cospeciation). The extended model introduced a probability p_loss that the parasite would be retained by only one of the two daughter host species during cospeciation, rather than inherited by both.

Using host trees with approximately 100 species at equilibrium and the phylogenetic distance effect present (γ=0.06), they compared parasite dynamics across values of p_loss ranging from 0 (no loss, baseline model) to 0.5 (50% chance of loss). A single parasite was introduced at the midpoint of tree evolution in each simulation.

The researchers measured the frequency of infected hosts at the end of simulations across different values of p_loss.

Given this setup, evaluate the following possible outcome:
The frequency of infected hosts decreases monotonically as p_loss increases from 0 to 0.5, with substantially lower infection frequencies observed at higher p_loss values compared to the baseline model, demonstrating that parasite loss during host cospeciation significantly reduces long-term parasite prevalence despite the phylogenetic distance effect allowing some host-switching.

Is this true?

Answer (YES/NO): NO